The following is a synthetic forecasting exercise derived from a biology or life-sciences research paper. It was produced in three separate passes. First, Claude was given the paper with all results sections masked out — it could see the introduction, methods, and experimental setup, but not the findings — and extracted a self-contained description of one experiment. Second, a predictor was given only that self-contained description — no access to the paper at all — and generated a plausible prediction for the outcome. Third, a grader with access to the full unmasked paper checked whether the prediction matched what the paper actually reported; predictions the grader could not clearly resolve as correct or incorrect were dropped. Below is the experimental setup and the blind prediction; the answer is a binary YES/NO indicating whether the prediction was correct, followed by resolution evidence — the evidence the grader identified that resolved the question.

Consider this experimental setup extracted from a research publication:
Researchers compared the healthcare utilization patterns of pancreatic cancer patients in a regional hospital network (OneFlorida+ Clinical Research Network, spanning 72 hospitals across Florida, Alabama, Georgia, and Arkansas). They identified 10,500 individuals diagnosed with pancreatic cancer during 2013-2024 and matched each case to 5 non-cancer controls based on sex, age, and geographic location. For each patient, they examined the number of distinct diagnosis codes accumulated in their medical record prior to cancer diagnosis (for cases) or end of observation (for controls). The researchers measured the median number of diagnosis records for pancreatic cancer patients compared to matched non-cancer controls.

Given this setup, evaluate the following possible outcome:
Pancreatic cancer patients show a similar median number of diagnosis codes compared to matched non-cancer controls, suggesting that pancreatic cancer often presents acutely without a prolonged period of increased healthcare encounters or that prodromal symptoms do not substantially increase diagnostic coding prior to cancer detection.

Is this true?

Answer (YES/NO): NO